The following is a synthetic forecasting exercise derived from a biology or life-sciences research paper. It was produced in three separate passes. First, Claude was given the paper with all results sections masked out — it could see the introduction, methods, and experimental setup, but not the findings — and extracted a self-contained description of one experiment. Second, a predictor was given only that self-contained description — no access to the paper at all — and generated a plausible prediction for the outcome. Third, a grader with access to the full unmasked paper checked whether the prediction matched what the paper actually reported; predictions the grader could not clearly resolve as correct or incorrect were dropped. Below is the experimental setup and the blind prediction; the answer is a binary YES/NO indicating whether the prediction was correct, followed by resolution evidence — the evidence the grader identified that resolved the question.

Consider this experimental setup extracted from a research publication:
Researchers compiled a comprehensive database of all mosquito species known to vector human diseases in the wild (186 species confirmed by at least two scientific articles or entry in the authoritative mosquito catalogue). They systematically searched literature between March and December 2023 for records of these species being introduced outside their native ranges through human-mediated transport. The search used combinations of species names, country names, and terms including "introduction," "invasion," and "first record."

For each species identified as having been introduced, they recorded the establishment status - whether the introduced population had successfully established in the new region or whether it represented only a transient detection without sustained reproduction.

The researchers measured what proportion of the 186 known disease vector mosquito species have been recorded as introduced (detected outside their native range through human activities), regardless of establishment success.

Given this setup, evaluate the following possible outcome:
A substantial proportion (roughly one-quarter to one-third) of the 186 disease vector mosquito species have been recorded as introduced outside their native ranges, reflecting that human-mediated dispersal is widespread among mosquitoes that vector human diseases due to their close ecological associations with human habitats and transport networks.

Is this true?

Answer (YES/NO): NO